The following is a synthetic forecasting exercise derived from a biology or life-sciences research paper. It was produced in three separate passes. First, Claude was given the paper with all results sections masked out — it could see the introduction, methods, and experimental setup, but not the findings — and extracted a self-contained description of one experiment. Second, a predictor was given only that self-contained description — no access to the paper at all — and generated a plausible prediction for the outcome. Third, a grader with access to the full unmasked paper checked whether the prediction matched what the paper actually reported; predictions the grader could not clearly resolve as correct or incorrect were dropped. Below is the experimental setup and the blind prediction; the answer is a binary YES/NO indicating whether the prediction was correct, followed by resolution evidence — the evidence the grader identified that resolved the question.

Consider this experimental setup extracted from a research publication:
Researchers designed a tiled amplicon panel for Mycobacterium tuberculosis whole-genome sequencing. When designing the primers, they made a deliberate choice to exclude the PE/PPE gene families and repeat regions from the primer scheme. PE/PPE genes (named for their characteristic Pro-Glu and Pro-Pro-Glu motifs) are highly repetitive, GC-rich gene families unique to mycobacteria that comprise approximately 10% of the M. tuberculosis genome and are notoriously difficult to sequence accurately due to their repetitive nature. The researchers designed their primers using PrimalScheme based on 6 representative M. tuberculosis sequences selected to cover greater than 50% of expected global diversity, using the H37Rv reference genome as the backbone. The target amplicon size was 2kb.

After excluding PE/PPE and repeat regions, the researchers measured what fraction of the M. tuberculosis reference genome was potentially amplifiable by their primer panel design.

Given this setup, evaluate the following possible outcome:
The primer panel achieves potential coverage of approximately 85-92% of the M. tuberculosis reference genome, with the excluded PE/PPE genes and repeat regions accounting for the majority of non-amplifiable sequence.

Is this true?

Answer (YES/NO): NO